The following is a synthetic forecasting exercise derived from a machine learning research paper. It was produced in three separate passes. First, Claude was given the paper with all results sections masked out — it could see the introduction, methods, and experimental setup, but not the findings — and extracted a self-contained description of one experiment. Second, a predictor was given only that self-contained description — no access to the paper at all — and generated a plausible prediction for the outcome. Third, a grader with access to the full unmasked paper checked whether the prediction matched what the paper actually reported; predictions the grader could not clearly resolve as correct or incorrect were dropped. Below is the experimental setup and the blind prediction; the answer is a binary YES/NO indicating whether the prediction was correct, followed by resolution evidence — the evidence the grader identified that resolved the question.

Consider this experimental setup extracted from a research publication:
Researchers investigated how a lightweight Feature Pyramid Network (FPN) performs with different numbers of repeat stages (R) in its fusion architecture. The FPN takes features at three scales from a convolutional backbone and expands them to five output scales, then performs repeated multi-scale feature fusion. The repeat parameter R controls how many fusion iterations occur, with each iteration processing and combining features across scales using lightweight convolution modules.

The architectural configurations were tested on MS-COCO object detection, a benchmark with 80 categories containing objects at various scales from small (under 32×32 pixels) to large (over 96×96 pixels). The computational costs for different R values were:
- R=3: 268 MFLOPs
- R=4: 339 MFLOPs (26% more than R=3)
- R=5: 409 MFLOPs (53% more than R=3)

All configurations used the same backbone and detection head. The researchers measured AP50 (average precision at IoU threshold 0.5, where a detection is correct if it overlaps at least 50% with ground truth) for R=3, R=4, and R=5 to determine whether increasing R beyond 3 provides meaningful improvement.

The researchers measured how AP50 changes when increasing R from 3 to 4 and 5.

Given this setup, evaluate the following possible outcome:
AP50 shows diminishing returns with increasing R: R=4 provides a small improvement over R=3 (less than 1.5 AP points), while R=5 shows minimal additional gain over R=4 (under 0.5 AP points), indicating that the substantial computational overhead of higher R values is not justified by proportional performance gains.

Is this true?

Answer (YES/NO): NO